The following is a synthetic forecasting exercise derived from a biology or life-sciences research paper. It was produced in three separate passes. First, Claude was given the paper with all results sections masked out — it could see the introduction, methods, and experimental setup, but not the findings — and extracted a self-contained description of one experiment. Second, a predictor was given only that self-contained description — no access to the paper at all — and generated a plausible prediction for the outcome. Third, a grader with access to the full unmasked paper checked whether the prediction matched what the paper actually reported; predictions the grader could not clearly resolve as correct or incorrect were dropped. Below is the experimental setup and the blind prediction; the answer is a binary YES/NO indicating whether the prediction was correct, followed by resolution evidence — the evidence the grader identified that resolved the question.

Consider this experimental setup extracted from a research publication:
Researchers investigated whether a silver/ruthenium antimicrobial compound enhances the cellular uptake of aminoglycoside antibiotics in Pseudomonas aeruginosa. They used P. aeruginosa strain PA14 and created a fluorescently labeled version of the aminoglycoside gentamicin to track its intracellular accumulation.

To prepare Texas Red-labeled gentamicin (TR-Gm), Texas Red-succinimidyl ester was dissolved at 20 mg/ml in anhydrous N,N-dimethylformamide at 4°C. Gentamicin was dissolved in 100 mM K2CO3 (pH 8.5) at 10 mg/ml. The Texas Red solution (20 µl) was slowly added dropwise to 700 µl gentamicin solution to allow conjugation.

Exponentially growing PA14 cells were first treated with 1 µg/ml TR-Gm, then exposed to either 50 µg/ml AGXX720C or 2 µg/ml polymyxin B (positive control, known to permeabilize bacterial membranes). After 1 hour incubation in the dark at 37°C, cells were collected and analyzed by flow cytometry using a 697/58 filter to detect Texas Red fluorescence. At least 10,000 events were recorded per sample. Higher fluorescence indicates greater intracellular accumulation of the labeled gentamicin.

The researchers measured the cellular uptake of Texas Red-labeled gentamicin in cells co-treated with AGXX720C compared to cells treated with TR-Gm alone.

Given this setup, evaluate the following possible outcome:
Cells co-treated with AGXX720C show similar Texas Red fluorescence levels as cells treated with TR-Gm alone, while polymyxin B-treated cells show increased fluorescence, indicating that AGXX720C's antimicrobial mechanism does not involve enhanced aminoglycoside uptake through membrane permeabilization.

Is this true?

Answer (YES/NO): NO